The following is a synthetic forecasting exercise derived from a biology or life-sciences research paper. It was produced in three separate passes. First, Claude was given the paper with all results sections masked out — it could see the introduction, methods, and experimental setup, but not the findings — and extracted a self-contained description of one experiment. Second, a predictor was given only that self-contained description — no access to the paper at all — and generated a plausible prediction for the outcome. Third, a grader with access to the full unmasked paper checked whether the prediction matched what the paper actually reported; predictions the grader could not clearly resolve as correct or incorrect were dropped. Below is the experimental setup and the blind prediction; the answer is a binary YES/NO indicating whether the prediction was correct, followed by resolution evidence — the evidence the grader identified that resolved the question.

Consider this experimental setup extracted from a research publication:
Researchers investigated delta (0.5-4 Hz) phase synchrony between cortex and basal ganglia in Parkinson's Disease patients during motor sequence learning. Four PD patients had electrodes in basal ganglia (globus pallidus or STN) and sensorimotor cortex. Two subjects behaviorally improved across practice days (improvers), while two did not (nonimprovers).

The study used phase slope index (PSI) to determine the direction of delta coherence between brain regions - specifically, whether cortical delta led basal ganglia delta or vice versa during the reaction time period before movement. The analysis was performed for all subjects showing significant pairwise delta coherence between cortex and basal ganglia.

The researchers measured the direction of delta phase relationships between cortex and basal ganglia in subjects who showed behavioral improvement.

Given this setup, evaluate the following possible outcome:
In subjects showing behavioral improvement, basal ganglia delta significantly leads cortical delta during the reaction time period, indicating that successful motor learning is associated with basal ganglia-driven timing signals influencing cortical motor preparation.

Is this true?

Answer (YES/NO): NO